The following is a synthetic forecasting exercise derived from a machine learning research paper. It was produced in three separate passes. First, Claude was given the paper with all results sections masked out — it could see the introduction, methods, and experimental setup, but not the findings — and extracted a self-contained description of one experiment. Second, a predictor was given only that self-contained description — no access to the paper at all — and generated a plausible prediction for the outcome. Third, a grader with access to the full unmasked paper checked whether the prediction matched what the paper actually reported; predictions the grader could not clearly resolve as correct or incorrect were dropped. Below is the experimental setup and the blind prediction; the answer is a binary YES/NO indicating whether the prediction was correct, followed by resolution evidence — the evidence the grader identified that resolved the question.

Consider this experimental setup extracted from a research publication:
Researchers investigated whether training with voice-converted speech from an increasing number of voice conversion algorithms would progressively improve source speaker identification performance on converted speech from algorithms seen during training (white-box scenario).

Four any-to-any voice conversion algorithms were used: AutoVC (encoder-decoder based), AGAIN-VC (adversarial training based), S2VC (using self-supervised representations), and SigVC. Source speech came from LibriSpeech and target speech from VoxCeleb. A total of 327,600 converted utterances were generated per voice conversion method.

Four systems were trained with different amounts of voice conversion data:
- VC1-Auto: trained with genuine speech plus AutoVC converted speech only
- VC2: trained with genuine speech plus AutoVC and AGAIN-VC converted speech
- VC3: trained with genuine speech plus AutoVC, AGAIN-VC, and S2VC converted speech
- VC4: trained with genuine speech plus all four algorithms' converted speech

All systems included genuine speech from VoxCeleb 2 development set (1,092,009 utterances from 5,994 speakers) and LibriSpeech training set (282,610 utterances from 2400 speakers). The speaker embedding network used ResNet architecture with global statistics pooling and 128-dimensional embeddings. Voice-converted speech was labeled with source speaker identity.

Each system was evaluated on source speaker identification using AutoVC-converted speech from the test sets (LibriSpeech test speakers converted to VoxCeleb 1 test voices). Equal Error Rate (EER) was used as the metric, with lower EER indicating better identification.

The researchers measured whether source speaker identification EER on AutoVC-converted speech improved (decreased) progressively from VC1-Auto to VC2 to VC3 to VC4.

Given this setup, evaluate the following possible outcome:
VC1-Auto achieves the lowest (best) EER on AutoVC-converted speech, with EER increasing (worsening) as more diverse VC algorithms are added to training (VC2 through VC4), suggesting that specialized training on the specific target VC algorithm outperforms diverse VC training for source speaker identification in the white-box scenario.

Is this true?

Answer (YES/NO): NO